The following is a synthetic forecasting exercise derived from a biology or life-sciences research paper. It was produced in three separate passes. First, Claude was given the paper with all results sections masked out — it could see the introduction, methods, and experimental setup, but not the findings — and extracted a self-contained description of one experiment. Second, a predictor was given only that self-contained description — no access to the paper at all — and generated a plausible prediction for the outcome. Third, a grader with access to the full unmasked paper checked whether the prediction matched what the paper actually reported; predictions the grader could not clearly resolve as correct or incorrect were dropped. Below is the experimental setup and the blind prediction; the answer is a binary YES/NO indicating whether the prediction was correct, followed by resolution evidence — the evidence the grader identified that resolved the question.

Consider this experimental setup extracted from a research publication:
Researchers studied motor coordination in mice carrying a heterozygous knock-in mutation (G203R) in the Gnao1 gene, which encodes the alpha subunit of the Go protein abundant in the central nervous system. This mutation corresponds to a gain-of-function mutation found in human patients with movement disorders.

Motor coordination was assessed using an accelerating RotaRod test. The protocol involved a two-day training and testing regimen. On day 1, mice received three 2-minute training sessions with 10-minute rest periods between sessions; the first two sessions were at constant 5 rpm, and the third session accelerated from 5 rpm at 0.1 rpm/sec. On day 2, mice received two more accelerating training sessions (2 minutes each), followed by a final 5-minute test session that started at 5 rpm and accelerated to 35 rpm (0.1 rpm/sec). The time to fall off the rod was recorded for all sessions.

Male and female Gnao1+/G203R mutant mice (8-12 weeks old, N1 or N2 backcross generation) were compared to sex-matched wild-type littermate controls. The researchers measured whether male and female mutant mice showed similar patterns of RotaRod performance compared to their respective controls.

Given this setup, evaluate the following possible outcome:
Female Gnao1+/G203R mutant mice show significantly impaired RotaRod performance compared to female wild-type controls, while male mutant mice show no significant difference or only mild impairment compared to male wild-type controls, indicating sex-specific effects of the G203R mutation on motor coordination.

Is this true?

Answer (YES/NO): NO